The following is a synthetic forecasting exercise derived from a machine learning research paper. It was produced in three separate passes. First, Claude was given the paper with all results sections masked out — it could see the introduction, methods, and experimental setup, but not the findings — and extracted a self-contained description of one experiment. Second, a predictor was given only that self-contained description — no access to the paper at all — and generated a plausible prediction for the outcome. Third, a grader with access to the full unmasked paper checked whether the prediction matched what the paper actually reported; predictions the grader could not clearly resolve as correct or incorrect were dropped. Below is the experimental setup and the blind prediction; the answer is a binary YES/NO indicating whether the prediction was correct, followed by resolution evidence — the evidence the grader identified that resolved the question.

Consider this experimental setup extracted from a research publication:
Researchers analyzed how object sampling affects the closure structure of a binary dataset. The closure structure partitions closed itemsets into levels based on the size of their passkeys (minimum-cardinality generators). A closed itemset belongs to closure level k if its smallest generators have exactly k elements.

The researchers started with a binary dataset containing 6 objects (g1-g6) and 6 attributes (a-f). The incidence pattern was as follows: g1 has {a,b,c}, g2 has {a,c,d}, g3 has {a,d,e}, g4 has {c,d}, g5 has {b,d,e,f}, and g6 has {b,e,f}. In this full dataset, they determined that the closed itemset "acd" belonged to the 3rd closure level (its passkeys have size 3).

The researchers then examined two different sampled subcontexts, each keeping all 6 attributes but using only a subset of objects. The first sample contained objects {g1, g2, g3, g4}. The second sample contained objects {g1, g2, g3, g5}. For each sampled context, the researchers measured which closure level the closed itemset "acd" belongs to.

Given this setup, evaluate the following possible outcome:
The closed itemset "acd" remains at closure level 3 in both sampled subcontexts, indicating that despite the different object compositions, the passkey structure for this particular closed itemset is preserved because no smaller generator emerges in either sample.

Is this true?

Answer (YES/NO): NO